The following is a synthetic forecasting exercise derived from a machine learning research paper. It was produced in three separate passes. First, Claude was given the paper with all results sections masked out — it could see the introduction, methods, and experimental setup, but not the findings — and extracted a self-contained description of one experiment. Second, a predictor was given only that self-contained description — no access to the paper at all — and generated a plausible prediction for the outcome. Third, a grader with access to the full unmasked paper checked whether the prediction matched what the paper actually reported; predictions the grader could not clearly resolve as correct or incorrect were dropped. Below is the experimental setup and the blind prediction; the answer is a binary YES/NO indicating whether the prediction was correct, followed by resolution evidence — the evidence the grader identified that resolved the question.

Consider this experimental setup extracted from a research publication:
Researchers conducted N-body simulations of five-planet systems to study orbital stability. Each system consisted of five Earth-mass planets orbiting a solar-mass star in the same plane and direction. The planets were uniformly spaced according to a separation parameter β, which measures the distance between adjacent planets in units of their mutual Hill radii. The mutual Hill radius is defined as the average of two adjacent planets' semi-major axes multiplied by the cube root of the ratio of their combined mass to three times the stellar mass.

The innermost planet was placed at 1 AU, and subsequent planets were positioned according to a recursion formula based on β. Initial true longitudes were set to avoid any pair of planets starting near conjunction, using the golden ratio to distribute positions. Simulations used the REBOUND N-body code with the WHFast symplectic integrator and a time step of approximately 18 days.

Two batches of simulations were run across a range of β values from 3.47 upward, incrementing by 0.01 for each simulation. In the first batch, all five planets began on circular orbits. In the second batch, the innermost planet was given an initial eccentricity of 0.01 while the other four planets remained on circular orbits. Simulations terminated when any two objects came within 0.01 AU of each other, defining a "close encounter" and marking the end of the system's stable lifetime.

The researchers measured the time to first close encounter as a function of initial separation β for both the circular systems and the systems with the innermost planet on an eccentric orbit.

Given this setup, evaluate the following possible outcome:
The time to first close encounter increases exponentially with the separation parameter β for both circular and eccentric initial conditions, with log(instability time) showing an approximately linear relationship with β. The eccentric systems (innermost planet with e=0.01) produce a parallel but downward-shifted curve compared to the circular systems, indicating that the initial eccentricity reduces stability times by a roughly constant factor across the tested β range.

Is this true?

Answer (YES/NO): NO